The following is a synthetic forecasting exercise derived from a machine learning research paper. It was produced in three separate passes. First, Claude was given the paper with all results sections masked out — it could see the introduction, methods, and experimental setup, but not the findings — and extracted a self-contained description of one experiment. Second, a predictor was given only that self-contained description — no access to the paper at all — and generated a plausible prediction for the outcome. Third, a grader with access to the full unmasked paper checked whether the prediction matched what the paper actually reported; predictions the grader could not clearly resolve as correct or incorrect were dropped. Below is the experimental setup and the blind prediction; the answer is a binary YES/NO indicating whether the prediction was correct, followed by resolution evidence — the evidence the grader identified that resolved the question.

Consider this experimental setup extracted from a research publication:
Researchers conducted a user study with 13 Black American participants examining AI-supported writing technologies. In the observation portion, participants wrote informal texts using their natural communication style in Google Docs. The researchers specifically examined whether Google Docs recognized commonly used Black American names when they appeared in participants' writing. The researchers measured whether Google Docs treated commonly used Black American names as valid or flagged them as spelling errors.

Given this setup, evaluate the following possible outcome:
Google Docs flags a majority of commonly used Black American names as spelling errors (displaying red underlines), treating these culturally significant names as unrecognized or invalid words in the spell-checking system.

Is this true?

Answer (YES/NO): YES